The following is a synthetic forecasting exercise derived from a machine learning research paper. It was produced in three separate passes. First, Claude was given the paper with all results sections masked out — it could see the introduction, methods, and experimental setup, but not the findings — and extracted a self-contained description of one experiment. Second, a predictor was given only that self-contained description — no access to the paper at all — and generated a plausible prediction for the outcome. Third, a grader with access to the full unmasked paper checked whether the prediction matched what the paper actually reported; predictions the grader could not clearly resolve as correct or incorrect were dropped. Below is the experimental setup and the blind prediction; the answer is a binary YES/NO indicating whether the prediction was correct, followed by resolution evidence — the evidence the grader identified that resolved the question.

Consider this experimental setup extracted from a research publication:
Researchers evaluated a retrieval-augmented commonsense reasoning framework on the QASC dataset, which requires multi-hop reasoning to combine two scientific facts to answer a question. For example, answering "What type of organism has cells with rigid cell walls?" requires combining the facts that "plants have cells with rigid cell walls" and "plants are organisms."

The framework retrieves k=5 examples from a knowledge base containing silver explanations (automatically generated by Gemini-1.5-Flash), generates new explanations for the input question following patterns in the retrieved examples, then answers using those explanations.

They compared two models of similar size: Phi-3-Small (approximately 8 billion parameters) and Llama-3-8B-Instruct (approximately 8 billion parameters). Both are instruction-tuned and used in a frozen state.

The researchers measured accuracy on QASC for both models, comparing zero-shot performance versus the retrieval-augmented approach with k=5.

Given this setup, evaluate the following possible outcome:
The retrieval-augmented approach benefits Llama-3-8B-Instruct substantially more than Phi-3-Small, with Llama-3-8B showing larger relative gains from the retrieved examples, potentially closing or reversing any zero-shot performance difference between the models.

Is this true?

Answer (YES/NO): YES